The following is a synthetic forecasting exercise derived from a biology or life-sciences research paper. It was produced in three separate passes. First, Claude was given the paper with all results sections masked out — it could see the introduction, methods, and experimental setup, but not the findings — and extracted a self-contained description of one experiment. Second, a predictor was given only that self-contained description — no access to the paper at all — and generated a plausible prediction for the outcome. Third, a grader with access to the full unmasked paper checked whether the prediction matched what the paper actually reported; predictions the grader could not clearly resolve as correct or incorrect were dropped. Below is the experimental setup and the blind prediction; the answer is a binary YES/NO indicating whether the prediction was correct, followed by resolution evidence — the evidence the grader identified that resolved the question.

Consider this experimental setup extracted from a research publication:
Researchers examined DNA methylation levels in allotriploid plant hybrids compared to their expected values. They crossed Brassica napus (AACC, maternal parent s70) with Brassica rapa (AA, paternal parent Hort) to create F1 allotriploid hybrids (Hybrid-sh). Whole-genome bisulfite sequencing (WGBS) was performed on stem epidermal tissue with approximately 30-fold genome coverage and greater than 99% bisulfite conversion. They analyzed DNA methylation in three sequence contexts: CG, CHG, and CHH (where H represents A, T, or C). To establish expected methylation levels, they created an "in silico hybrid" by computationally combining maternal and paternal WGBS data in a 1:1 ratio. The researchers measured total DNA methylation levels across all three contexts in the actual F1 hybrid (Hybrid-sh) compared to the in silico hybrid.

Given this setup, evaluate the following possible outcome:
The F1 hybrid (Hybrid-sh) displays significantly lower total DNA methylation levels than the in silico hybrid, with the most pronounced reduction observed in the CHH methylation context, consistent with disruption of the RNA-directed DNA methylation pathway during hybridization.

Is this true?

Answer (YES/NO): NO